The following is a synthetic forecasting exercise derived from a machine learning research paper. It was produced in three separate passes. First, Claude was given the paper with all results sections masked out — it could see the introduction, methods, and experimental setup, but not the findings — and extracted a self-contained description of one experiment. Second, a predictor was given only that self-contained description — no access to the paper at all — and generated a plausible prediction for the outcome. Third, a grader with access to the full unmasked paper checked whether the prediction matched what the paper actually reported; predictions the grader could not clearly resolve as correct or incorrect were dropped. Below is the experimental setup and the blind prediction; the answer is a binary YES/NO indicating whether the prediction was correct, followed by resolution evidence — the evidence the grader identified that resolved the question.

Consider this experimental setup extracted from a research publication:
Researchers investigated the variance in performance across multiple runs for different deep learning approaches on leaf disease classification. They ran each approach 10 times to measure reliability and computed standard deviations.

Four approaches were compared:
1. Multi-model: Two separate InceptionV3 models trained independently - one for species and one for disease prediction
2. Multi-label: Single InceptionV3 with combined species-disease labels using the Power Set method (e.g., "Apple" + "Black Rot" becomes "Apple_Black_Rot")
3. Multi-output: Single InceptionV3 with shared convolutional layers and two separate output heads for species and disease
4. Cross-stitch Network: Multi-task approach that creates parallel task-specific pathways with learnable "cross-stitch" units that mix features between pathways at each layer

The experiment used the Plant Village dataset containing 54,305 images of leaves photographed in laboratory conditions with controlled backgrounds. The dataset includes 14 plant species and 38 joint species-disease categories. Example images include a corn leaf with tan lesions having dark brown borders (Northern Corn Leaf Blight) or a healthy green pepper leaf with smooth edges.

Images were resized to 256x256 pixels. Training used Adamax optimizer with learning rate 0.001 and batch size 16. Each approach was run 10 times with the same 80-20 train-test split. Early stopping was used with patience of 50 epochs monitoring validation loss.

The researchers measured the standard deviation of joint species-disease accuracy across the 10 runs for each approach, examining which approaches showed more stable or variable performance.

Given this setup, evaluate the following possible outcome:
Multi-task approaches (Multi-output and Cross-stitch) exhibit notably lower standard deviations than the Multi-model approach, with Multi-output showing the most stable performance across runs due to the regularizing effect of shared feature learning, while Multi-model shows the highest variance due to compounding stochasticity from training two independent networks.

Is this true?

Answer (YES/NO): NO